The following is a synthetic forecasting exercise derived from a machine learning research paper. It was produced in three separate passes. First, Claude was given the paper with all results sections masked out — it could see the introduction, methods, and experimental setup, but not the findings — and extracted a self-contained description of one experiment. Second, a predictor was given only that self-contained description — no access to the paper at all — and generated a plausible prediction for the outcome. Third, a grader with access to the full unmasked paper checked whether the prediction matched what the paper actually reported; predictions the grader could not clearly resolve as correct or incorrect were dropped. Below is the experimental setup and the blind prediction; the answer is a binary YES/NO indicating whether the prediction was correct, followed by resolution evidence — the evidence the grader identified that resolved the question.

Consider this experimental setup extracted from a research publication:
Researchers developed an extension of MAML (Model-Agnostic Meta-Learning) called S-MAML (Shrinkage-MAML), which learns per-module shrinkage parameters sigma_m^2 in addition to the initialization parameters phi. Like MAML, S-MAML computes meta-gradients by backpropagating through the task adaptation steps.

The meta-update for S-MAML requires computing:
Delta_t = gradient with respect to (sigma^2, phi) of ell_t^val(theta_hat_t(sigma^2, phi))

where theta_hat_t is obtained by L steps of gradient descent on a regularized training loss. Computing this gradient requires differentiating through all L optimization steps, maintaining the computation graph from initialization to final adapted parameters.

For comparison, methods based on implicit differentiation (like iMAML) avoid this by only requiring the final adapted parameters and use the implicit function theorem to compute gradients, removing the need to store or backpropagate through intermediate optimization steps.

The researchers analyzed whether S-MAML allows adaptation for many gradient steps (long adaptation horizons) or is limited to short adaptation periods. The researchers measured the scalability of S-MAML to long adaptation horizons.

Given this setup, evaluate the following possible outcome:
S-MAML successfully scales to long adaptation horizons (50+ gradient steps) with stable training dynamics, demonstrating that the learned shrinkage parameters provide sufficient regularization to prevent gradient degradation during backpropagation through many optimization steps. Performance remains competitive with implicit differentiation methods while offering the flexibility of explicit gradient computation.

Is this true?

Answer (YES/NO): NO